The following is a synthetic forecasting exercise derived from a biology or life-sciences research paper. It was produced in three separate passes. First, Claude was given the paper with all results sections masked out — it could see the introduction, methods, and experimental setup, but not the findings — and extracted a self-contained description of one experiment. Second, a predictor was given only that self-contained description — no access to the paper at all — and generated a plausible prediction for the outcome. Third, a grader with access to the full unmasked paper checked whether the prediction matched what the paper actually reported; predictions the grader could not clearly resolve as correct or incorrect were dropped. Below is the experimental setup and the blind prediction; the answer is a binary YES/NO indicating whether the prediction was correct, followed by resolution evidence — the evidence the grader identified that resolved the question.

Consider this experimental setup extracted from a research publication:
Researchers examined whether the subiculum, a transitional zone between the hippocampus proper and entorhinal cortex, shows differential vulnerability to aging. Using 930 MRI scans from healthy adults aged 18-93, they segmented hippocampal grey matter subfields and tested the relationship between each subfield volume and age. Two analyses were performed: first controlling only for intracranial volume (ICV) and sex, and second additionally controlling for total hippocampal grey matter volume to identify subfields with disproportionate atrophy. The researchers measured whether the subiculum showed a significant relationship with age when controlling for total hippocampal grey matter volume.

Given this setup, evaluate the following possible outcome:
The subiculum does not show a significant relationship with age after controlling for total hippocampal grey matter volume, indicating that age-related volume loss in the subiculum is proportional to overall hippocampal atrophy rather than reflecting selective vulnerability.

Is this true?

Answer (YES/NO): YES